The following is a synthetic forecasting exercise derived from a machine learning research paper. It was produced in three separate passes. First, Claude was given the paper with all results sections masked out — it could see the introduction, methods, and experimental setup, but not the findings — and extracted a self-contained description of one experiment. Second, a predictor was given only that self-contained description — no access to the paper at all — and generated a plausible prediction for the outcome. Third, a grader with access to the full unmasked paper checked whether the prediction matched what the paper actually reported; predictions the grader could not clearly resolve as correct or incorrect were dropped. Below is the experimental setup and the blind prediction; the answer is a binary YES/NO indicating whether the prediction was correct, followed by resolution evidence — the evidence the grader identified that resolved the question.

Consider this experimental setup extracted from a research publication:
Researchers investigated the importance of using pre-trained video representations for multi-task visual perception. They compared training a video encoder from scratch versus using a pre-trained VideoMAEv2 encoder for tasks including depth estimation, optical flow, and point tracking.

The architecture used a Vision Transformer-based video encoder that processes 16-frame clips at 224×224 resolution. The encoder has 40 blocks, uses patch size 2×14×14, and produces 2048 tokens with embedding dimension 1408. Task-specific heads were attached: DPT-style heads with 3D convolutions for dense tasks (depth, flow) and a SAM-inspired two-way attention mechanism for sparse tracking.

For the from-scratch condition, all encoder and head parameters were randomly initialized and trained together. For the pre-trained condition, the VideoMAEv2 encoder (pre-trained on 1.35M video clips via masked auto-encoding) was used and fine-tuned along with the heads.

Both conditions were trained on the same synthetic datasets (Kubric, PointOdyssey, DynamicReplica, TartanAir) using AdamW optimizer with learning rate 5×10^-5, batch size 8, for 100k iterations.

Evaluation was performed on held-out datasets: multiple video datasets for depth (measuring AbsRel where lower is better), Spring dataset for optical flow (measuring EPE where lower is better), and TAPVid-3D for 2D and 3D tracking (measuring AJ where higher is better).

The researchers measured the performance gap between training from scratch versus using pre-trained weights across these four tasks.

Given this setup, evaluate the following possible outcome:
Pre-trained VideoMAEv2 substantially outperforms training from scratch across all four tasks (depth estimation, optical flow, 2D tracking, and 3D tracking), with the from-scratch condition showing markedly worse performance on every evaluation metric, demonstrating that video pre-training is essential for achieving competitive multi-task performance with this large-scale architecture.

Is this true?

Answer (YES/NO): YES